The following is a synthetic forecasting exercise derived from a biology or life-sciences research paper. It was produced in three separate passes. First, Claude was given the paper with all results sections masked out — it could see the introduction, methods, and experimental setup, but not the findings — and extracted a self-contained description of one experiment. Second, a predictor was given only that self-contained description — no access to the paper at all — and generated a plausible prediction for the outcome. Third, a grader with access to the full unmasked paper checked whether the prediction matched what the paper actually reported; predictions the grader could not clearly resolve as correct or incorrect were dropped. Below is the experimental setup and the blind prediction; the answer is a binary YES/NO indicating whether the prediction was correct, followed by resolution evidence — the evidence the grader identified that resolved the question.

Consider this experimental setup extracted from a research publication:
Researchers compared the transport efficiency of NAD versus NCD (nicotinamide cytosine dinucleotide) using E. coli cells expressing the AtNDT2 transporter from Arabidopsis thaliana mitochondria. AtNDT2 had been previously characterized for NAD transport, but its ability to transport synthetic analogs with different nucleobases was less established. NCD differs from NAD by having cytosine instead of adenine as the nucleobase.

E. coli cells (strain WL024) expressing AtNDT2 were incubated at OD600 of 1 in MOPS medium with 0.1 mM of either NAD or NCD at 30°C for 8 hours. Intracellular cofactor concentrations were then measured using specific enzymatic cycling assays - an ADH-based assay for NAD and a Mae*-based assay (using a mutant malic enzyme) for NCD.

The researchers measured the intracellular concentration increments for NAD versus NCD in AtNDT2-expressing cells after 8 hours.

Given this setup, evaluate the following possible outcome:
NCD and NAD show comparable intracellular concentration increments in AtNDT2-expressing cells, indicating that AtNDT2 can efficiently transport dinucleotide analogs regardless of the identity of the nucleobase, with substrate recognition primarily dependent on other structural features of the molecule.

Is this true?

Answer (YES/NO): NO